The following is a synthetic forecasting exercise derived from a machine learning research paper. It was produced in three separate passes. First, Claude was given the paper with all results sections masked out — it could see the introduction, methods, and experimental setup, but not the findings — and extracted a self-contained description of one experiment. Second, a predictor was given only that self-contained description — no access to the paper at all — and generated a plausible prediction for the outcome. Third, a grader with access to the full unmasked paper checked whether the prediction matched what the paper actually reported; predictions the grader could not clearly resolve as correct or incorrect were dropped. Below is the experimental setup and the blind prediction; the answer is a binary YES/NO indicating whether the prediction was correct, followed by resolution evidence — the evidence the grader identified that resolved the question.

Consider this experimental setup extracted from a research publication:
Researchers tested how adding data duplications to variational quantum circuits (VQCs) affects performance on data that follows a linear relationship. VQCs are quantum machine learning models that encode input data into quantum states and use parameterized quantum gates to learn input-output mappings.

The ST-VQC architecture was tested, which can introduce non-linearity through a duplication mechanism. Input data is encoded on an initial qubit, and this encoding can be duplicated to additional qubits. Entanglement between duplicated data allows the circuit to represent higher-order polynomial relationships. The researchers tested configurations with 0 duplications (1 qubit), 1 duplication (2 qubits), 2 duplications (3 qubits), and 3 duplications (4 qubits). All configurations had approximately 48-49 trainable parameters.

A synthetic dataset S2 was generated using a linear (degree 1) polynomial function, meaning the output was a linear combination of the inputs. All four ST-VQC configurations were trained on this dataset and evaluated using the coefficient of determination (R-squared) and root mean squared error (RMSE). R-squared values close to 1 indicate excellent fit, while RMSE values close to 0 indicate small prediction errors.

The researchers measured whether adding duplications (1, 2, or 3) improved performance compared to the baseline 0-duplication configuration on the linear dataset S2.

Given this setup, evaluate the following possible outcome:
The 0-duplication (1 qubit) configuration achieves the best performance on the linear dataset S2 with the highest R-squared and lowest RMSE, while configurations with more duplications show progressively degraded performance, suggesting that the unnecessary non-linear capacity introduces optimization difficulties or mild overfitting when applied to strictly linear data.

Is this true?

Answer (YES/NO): NO